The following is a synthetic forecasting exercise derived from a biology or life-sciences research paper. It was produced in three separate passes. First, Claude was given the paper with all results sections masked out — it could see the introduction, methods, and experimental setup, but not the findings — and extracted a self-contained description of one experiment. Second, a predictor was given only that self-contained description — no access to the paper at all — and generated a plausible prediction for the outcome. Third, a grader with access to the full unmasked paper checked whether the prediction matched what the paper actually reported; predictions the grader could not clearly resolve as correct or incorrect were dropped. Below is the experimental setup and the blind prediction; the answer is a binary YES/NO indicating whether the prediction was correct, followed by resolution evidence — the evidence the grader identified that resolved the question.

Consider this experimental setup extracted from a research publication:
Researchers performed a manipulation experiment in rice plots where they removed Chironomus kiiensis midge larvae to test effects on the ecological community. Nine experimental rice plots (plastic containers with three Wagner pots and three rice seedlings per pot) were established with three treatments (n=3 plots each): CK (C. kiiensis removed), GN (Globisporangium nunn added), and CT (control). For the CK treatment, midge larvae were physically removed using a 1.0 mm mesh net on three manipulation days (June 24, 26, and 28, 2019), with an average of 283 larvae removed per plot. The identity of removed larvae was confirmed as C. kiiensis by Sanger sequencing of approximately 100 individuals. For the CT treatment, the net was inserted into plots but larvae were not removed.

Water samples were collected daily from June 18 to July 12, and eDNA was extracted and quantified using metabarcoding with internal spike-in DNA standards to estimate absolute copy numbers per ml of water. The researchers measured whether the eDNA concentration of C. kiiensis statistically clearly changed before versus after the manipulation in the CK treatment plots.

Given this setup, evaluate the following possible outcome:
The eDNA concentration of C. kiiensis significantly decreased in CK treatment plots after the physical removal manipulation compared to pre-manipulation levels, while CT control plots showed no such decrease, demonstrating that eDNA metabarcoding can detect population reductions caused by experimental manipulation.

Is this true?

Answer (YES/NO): NO